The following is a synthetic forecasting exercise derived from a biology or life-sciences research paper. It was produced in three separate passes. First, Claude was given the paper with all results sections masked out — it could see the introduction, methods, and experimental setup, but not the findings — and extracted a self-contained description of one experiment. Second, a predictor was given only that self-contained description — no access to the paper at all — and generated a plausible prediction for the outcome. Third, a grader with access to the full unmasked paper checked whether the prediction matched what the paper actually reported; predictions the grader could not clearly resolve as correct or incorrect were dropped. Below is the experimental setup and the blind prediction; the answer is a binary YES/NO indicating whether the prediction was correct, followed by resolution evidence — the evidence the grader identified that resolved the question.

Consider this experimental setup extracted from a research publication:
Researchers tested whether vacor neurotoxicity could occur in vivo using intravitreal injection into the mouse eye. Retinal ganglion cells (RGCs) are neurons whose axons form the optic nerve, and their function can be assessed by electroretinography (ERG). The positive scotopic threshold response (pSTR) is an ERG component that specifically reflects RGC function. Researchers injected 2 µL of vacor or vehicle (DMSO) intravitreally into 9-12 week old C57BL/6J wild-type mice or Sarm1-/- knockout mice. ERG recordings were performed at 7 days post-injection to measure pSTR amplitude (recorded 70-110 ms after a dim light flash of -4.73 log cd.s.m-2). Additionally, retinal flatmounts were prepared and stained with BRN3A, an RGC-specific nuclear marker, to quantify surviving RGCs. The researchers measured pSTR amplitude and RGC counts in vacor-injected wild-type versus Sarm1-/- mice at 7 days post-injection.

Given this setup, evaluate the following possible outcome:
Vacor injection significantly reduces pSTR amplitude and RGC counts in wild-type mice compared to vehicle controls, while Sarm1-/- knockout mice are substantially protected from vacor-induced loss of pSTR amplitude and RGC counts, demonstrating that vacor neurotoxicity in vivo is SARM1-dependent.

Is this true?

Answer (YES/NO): YES